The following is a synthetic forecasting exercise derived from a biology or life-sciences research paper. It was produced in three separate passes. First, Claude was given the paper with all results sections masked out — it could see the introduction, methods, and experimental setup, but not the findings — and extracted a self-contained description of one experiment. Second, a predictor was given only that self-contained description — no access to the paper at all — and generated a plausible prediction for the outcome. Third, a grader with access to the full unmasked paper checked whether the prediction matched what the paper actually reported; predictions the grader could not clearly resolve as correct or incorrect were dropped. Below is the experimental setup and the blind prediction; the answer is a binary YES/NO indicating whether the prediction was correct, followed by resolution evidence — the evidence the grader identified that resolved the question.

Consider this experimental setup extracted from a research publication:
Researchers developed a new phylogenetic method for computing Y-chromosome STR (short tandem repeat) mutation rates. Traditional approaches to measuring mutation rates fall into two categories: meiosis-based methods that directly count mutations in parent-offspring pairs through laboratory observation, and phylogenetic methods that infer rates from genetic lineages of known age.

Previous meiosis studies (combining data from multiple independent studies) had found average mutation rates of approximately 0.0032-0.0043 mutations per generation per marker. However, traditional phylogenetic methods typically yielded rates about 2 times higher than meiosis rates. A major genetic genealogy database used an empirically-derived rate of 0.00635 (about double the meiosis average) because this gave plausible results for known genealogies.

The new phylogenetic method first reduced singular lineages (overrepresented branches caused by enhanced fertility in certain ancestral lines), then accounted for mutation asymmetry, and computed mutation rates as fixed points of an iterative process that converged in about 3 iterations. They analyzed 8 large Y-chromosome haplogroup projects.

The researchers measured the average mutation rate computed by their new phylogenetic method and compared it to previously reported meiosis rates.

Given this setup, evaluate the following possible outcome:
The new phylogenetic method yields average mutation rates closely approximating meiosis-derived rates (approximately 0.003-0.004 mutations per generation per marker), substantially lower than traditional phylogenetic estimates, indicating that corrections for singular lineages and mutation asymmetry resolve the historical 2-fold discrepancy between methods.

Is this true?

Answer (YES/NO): YES